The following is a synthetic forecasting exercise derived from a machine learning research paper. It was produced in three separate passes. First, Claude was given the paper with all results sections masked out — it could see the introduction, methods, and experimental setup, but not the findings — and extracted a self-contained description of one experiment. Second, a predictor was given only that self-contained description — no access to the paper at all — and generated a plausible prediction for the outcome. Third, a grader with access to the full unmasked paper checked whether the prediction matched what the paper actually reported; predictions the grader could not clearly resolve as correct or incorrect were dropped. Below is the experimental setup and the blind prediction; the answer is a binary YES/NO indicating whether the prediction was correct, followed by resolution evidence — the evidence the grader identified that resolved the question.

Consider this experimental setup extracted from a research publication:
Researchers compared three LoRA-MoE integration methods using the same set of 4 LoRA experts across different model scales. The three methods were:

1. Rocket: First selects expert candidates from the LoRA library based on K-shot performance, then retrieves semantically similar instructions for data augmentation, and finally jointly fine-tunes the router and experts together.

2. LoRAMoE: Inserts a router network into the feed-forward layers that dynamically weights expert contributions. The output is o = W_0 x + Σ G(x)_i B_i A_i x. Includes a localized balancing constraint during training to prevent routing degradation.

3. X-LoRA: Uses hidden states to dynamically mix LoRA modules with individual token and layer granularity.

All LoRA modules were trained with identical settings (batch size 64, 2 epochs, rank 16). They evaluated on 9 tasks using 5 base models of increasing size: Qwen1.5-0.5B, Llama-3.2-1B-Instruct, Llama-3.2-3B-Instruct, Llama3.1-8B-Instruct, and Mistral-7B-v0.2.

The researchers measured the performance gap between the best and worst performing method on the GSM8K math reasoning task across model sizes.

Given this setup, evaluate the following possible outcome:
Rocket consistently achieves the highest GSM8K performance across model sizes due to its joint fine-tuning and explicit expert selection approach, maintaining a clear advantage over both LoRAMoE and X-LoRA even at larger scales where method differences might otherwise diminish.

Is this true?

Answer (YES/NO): NO